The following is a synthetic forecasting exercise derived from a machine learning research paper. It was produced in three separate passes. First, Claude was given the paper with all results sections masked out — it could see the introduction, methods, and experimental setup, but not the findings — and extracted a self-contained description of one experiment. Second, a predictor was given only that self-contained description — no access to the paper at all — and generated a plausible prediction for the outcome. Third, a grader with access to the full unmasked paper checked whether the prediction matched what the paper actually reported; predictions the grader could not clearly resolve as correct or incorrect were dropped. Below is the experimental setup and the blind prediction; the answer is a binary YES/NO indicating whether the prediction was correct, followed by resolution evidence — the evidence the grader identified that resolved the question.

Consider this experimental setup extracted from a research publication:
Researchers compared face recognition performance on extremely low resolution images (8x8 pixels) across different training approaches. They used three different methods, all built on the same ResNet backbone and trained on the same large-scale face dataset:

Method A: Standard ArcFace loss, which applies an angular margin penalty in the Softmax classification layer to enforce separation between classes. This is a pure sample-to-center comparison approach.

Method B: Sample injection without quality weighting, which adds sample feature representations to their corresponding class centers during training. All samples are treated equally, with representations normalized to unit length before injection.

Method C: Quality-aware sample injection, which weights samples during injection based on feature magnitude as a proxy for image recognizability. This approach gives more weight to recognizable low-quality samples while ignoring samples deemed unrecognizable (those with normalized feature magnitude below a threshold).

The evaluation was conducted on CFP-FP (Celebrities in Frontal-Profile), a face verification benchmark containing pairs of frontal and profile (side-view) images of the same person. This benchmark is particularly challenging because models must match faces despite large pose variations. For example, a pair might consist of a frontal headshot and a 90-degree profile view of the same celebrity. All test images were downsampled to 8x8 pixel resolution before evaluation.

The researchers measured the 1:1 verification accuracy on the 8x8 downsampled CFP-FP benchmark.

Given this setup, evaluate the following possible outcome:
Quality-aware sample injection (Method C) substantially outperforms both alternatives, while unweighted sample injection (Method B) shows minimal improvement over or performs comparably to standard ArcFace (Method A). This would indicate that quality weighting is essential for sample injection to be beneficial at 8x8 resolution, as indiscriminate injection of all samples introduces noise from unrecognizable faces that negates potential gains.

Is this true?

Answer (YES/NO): NO